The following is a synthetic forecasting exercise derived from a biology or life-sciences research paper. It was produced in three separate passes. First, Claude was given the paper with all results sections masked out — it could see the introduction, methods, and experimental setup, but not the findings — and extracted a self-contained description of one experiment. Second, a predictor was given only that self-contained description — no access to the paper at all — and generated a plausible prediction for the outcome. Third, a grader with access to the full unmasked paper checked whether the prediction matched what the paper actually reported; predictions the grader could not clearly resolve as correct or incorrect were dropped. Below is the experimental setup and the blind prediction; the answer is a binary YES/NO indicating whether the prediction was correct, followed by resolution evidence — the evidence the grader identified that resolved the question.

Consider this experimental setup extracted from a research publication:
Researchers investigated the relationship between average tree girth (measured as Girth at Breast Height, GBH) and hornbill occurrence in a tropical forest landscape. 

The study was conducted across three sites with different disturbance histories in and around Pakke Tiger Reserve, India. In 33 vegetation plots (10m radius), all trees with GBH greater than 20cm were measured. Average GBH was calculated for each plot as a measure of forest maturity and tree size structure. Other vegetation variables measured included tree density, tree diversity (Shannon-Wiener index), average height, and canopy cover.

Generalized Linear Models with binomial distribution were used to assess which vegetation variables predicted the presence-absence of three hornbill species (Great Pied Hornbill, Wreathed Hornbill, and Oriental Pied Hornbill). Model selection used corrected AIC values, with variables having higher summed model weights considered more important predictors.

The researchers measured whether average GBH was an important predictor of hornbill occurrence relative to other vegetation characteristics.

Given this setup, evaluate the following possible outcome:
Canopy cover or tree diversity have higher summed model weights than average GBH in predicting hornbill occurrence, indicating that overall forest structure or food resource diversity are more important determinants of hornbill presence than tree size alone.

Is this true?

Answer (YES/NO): NO